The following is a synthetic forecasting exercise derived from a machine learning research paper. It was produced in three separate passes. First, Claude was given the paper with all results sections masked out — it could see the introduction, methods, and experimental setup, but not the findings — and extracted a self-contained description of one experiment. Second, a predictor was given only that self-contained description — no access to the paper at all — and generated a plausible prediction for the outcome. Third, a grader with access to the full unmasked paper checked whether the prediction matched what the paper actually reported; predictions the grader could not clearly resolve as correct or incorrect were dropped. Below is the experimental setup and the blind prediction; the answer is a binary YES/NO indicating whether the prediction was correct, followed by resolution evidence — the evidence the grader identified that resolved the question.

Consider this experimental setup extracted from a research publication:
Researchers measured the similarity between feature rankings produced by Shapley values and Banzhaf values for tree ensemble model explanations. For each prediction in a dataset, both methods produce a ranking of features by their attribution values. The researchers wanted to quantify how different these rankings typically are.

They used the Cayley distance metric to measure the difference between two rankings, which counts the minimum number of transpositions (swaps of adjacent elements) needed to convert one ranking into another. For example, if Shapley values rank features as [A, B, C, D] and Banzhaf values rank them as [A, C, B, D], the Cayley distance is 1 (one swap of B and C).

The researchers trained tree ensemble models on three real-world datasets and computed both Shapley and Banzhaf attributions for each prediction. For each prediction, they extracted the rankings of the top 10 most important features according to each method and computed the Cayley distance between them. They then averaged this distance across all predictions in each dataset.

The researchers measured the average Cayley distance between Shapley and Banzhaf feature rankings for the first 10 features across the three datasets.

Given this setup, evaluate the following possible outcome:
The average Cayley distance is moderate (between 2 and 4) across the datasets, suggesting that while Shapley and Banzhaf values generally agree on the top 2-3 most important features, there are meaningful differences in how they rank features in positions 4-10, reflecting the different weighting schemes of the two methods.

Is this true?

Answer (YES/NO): NO